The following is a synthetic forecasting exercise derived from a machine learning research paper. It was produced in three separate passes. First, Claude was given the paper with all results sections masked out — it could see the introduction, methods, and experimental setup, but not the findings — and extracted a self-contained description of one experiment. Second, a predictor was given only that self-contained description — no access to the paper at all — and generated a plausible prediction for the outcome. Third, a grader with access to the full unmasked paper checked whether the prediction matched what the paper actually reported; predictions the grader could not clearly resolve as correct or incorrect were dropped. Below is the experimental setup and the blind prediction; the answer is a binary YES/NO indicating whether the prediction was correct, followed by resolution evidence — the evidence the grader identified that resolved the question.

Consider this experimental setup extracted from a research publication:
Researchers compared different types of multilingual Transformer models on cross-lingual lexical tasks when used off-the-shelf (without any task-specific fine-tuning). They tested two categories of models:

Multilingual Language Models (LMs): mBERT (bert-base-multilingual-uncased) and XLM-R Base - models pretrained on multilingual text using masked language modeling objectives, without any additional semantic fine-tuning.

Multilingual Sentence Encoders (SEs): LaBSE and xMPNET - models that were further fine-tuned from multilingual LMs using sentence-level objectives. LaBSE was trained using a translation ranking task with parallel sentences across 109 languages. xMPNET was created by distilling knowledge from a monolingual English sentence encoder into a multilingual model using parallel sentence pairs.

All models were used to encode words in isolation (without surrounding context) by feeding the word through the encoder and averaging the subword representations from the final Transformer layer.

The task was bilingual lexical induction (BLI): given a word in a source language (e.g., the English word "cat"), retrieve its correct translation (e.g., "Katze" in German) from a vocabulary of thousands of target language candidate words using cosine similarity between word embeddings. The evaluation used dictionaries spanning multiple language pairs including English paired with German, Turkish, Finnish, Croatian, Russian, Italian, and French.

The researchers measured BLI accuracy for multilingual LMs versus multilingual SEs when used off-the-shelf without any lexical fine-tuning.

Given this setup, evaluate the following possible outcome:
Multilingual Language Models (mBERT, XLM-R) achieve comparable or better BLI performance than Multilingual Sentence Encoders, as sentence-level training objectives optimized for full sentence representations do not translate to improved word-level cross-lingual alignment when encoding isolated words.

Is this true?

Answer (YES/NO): NO